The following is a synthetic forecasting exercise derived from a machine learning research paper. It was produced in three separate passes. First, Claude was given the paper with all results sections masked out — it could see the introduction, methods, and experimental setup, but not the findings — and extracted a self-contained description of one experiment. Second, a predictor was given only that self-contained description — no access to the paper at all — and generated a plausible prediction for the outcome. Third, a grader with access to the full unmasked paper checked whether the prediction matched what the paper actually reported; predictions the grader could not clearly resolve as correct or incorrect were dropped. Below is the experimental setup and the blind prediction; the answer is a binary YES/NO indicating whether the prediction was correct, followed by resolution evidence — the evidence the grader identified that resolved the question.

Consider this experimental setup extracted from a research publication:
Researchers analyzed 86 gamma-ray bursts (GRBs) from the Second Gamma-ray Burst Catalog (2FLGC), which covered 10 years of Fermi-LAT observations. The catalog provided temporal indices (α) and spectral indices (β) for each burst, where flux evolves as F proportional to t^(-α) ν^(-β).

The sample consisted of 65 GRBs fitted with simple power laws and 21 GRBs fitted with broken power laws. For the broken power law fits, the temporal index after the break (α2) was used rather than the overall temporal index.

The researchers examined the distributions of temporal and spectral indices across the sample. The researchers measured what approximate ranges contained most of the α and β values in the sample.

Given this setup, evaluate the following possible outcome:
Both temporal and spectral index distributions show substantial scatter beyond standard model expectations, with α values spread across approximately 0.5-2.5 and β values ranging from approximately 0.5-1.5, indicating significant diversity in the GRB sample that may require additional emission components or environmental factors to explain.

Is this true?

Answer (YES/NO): NO